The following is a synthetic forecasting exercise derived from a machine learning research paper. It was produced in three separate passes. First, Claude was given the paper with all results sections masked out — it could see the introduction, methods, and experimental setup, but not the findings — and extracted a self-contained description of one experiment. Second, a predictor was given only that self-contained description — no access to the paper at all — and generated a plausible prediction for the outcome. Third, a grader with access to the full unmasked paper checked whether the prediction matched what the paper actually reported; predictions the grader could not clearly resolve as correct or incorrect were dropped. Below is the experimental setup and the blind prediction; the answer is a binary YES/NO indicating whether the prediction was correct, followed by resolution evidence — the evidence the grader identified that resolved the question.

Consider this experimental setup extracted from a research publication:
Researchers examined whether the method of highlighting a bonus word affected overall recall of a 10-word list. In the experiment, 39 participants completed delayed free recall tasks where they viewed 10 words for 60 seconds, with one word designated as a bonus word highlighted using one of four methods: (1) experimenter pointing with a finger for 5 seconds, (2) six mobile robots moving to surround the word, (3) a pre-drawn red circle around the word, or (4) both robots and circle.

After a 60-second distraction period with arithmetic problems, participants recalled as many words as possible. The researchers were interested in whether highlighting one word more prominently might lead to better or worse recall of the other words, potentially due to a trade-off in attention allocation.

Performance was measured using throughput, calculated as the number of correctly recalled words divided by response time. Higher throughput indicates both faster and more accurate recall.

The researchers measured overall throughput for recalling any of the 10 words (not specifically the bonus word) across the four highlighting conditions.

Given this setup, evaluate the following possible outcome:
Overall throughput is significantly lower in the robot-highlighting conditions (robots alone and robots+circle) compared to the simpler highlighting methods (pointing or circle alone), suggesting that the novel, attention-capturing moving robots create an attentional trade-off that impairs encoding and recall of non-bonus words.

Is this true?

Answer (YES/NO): NO